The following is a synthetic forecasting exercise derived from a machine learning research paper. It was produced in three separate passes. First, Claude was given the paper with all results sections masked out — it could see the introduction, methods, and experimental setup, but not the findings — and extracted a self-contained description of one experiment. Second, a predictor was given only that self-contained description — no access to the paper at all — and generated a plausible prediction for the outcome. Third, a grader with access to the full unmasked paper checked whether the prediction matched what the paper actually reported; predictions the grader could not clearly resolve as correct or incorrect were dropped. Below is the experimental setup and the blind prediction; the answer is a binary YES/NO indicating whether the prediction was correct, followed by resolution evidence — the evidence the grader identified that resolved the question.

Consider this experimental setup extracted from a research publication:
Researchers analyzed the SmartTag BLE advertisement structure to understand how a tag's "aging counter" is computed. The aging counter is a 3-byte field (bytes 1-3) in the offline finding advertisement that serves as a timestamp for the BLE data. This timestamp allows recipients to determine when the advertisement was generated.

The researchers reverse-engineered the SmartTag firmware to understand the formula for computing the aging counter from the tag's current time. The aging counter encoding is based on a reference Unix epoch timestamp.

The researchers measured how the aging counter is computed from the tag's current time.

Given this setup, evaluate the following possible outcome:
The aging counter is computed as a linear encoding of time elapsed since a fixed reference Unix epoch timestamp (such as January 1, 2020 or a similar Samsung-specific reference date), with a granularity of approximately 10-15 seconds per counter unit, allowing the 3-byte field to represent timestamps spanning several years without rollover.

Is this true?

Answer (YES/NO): NO